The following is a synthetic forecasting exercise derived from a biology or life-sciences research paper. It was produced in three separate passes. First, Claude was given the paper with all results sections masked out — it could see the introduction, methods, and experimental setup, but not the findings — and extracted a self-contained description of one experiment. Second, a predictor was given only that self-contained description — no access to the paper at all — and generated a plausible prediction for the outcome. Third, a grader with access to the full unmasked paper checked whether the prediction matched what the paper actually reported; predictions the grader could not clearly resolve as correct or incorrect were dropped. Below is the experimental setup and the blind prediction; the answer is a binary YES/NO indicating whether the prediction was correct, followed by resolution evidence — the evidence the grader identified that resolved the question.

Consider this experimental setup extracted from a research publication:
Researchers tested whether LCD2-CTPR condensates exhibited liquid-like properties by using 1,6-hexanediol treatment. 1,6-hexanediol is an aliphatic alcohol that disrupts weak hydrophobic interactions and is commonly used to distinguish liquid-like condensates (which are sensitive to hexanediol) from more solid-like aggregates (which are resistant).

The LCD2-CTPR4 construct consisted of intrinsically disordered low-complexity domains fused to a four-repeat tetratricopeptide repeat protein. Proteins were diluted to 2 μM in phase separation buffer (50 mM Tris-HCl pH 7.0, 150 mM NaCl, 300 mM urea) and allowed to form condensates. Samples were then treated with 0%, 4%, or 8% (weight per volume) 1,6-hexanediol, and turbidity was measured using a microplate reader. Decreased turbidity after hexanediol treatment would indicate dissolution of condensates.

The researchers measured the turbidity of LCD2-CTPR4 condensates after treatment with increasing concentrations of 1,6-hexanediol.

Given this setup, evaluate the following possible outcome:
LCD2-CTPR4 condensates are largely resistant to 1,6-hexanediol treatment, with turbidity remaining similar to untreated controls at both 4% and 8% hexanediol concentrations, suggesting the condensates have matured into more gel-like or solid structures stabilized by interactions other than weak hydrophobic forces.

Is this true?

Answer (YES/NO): NO